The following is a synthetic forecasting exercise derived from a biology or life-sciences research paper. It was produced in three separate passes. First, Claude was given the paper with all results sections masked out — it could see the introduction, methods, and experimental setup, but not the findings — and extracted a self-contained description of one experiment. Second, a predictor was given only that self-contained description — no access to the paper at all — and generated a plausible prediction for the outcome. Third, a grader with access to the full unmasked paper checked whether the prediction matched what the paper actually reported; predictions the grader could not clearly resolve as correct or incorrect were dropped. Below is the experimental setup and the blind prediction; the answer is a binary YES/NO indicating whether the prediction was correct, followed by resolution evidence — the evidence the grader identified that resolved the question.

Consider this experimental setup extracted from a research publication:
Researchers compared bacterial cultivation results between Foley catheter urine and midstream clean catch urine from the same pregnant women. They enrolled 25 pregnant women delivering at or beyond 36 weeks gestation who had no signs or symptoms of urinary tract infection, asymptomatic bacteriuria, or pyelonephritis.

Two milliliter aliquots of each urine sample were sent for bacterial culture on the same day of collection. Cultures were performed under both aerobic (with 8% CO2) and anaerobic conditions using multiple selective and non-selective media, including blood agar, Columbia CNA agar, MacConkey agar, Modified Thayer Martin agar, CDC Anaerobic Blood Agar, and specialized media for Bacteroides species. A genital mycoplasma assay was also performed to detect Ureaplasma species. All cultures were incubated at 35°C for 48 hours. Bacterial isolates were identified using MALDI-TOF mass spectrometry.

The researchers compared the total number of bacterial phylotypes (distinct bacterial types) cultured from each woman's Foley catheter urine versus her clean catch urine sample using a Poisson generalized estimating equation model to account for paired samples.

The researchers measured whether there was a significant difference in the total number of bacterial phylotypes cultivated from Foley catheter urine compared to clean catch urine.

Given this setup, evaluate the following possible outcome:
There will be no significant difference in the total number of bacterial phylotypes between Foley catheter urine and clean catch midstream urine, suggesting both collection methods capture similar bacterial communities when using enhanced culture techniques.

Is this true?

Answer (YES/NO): NO